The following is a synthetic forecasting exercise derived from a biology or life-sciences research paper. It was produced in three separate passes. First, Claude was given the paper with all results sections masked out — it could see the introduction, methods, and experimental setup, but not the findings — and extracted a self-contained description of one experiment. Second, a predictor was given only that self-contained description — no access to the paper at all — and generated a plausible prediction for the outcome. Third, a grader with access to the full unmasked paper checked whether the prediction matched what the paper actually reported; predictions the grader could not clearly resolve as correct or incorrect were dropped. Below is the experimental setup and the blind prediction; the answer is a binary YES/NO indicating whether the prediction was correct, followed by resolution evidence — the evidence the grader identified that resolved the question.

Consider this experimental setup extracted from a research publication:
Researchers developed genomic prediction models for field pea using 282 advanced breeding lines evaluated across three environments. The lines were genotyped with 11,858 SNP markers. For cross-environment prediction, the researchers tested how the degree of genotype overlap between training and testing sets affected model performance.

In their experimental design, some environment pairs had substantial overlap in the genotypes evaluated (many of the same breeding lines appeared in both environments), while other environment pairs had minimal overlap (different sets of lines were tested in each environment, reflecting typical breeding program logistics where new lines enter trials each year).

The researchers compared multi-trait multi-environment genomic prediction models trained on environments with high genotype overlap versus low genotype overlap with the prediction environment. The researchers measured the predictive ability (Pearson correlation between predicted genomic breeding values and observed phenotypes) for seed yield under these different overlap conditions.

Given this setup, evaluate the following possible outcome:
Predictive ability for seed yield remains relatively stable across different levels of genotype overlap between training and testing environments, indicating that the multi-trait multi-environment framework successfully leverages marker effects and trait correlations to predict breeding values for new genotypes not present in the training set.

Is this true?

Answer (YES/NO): NO